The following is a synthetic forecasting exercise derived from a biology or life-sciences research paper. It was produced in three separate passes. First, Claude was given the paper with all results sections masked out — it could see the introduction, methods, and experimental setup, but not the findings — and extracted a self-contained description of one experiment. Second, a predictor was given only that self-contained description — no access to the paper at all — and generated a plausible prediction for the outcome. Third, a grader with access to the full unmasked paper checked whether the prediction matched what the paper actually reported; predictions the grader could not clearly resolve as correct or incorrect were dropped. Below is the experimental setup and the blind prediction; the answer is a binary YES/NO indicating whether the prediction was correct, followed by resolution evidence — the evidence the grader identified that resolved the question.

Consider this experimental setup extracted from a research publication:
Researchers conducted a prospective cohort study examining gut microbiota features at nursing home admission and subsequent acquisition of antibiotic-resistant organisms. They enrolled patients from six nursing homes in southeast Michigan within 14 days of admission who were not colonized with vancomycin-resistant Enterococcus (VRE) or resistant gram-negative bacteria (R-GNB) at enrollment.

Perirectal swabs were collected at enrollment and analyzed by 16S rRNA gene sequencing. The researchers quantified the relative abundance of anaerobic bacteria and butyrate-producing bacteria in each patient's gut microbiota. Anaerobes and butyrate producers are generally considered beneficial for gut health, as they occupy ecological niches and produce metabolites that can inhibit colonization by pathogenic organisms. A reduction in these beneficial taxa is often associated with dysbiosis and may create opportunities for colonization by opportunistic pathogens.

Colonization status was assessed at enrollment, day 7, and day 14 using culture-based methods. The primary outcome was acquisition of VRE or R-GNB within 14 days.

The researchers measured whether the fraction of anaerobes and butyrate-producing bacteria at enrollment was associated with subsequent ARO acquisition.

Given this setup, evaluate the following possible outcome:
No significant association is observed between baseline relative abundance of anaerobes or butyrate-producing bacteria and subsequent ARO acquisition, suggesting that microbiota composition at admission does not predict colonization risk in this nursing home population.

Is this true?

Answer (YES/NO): NO